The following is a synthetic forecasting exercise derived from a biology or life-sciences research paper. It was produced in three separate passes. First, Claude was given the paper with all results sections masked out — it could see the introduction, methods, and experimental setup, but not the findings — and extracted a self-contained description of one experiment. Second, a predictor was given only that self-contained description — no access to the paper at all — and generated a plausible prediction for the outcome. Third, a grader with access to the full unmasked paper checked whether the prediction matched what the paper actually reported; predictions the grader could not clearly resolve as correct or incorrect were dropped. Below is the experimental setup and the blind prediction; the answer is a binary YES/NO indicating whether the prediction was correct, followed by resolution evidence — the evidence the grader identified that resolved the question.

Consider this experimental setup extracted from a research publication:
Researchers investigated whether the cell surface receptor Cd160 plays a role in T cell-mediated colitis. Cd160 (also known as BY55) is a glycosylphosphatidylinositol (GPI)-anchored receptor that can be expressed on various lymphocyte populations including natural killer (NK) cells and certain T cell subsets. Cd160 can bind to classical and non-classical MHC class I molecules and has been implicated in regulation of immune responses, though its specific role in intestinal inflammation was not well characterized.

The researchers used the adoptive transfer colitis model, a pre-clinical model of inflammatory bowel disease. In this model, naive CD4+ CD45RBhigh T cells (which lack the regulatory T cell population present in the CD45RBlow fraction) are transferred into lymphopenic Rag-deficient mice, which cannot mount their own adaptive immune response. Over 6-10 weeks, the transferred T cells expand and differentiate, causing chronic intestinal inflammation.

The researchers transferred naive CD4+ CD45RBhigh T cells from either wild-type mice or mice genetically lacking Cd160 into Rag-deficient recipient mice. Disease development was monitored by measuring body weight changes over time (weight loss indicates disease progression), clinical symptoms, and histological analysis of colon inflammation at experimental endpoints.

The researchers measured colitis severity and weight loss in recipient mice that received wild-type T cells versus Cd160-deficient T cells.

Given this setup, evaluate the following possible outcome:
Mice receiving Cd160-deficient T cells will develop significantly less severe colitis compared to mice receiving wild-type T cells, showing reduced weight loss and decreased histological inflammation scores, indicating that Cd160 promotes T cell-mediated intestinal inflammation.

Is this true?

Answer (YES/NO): NO